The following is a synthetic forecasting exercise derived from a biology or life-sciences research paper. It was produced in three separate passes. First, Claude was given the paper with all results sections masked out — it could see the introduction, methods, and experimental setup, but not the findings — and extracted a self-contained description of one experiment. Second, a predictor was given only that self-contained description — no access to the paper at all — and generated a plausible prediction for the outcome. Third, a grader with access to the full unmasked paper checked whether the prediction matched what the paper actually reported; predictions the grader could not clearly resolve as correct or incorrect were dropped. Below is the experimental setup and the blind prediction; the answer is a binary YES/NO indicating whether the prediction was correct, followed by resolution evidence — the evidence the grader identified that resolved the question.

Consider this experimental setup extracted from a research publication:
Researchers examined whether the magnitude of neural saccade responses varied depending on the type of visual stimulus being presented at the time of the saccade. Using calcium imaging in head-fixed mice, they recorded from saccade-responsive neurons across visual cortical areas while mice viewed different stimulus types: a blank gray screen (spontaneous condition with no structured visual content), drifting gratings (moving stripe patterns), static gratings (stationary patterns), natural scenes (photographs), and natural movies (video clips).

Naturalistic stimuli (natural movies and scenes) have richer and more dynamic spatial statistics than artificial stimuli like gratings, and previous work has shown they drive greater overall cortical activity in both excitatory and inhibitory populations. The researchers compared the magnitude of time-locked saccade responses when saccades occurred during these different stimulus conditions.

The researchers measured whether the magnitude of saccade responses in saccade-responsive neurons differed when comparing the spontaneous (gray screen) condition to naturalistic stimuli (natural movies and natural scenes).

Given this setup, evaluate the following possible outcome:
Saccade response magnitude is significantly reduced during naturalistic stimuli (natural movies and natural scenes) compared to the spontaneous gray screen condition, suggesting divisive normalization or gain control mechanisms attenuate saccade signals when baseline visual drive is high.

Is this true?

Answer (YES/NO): YES